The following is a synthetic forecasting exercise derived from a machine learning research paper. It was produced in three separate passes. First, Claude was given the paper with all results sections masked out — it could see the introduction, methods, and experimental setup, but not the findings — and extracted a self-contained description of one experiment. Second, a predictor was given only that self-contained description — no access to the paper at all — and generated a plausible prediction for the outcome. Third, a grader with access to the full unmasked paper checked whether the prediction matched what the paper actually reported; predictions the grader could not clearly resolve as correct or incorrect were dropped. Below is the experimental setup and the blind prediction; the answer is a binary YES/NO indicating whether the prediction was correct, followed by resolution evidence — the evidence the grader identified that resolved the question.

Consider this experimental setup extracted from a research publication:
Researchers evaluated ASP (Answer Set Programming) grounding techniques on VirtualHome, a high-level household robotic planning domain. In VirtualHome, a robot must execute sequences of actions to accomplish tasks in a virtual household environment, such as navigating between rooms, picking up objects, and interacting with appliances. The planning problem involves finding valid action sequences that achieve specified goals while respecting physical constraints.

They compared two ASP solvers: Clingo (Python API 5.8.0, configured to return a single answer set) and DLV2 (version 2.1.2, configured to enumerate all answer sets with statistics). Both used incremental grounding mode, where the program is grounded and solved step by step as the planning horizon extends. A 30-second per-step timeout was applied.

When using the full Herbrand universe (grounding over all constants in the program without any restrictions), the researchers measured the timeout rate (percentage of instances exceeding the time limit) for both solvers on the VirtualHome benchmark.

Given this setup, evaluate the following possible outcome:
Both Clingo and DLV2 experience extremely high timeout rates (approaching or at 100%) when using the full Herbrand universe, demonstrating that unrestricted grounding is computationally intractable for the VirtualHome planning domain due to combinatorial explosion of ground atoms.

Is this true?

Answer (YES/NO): NO